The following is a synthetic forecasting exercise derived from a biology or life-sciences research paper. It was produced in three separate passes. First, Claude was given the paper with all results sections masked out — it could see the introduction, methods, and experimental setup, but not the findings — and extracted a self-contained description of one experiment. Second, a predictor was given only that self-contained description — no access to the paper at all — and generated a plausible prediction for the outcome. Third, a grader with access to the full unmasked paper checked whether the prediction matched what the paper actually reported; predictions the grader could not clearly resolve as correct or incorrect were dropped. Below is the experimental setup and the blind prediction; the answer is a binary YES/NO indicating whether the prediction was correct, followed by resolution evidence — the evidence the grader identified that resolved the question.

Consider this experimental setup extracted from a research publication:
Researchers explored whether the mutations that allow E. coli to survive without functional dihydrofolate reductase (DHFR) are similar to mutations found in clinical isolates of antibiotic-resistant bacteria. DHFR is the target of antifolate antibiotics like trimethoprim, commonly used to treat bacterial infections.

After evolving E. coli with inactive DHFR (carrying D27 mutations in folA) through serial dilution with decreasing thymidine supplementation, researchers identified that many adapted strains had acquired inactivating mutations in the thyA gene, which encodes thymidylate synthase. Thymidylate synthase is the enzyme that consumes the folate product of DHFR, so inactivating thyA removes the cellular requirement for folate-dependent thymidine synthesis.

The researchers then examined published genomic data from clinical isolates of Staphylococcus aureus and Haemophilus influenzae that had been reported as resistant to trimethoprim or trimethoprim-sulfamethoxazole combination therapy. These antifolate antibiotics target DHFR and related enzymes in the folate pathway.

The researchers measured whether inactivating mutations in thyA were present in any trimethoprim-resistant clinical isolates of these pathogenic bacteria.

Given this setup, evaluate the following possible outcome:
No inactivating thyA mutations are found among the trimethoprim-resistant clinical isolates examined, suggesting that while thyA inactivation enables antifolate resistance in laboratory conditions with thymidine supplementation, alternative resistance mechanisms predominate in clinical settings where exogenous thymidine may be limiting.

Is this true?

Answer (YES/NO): NO